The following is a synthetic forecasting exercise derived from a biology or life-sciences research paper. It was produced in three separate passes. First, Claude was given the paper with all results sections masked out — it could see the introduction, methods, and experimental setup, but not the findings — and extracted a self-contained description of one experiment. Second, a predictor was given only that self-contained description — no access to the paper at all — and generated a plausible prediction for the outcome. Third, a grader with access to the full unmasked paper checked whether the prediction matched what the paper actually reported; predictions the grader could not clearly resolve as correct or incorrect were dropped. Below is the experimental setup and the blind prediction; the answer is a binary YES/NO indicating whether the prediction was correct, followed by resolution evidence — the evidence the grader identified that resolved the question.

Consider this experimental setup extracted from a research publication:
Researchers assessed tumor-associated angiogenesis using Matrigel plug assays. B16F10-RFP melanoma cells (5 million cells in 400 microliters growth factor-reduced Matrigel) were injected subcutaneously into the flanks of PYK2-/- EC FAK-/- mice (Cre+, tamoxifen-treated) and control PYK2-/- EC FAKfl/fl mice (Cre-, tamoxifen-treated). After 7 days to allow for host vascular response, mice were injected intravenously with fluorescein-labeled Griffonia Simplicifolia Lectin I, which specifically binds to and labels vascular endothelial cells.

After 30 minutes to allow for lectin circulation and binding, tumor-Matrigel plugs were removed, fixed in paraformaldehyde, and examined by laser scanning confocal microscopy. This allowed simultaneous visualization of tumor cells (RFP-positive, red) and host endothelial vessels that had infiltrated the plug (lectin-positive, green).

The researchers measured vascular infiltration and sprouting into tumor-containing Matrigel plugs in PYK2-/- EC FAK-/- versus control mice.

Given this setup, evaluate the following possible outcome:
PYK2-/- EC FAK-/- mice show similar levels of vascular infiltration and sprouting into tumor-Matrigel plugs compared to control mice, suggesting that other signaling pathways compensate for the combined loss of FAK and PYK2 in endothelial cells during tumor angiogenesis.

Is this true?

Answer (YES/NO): NO